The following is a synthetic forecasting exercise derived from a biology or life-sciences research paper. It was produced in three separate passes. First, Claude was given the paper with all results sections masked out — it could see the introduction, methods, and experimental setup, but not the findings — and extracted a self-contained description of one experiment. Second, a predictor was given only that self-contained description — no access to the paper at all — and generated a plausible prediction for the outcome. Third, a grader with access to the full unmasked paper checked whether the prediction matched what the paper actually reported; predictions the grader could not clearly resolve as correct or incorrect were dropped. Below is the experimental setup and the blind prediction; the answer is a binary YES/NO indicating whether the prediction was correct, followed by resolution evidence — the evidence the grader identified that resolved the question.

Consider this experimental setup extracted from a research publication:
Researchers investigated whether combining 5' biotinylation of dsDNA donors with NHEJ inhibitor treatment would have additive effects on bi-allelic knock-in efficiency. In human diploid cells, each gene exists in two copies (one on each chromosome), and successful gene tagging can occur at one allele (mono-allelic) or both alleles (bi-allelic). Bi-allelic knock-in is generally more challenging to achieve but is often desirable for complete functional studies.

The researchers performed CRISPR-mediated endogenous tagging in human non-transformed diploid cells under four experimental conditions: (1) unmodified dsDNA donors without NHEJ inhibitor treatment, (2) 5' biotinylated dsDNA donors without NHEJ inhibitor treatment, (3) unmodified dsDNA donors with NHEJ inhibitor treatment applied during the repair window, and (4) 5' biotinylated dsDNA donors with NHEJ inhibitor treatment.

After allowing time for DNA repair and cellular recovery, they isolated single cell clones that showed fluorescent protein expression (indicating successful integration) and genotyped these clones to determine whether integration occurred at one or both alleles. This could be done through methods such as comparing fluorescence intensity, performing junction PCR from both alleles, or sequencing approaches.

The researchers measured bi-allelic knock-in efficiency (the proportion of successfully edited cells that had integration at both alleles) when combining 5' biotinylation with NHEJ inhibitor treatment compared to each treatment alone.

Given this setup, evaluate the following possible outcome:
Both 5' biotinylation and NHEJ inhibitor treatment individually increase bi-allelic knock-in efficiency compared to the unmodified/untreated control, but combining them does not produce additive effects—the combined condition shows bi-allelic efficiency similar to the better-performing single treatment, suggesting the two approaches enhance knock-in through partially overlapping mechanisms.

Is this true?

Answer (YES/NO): NO